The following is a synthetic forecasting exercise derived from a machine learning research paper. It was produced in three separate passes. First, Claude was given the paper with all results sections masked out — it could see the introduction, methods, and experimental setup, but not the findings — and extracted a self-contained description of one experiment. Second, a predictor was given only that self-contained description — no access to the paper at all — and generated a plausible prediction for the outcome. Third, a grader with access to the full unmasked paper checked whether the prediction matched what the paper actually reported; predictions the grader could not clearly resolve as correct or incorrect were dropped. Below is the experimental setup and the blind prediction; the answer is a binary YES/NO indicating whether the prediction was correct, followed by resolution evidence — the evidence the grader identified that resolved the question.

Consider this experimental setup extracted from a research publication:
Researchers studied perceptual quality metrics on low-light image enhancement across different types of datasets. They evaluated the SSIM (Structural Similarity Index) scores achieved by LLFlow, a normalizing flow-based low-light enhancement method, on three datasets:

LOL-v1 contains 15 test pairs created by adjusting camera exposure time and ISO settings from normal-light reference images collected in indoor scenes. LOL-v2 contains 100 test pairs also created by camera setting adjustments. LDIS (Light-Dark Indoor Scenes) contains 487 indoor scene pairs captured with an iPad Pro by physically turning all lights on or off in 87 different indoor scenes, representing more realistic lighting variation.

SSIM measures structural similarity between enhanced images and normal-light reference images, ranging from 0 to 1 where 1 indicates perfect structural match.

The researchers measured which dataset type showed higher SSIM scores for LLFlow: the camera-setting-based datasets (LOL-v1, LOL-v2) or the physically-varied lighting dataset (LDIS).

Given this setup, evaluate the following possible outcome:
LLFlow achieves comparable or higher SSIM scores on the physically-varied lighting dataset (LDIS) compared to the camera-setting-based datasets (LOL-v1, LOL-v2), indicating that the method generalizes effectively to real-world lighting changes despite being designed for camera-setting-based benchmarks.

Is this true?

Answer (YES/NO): NO